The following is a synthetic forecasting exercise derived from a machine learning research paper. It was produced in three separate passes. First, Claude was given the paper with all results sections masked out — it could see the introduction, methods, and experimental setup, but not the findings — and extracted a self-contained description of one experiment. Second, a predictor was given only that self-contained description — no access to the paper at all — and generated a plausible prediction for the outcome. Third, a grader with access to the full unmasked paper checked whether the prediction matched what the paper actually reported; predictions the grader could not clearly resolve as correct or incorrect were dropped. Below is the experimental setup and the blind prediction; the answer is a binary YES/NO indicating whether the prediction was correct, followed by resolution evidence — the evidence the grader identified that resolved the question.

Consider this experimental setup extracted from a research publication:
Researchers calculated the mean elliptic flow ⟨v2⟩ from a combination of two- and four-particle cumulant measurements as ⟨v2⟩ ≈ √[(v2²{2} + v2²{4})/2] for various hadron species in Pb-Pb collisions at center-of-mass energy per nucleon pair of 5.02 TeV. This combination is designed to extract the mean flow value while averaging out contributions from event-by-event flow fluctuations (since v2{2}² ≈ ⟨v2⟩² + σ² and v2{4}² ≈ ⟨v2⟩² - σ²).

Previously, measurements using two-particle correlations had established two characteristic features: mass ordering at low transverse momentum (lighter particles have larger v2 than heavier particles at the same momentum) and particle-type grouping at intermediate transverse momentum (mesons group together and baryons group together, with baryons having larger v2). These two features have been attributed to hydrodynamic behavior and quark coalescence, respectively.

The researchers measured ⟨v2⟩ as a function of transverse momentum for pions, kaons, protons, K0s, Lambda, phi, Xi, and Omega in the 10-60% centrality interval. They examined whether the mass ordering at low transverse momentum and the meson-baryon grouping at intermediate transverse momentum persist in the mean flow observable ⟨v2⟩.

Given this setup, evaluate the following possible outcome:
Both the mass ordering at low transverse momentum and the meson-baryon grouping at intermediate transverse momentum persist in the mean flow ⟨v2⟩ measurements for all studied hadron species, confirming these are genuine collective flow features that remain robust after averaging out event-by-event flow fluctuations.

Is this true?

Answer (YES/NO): YES